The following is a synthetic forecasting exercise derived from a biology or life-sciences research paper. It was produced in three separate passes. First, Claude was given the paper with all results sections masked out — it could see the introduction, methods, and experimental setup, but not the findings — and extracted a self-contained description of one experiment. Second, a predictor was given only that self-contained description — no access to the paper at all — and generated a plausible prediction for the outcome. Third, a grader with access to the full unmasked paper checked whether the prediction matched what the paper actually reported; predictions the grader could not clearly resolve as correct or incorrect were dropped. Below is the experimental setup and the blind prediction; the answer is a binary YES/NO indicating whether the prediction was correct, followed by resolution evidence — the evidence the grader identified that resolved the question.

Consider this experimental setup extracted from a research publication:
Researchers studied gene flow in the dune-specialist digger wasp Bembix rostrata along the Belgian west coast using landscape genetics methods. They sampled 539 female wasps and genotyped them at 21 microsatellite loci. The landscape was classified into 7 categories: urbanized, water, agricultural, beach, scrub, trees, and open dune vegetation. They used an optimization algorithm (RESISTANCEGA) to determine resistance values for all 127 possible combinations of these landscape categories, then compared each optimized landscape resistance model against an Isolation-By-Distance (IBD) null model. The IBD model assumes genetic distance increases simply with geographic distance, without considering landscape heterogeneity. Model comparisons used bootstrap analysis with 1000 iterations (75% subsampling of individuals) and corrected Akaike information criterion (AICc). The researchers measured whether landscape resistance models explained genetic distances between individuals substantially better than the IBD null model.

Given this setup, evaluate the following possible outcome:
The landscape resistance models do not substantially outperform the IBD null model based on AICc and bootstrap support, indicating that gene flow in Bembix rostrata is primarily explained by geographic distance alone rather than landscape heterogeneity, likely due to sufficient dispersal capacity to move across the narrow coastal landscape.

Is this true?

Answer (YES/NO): NO